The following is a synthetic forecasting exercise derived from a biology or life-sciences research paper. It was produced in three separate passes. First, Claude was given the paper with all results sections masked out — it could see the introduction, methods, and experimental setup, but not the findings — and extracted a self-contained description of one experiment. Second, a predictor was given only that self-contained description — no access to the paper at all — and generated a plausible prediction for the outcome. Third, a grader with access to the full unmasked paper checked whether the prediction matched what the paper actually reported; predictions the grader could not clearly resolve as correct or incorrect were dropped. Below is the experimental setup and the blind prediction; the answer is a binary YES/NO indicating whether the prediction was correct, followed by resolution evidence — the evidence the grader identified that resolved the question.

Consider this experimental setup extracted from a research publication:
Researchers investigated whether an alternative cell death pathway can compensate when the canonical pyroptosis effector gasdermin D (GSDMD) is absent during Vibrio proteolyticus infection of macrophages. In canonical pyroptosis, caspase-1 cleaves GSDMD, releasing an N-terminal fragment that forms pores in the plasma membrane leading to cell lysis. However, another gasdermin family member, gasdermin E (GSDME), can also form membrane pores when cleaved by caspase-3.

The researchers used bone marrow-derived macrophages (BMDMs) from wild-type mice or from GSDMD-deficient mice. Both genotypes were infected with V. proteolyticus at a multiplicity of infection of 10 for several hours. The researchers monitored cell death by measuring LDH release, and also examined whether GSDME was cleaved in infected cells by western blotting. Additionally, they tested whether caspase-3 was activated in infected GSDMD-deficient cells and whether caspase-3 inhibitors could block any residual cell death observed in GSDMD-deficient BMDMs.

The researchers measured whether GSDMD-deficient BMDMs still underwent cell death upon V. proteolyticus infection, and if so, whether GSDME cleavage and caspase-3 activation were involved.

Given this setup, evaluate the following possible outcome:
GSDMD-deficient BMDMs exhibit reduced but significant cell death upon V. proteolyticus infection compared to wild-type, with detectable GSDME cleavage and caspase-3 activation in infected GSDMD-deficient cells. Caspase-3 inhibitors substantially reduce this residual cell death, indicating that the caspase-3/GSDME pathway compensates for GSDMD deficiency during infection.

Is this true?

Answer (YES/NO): NO